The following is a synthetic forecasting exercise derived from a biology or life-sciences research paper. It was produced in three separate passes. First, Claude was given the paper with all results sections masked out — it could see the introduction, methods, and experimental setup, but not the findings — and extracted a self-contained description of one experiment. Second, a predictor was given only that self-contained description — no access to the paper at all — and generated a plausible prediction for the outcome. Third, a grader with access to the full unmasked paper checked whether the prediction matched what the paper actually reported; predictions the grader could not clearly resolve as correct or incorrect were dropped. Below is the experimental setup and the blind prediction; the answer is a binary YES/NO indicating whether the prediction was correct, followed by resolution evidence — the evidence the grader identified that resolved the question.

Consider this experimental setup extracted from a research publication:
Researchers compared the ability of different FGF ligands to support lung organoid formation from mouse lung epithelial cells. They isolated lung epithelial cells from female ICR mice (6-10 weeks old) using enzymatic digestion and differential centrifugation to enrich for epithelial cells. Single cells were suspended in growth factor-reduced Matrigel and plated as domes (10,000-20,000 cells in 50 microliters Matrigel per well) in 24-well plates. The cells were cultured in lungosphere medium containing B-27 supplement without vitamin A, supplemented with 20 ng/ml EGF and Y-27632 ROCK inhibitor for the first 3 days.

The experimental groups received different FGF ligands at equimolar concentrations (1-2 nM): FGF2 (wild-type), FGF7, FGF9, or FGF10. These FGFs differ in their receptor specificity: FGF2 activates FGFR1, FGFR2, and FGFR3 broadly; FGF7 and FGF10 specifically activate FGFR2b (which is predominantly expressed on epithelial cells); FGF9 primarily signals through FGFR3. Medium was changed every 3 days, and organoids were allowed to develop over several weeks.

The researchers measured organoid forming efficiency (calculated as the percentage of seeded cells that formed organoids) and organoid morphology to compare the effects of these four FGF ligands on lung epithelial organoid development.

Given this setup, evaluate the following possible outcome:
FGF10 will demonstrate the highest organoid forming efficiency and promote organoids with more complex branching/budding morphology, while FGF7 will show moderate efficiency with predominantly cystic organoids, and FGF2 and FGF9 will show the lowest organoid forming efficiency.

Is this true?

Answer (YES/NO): NO